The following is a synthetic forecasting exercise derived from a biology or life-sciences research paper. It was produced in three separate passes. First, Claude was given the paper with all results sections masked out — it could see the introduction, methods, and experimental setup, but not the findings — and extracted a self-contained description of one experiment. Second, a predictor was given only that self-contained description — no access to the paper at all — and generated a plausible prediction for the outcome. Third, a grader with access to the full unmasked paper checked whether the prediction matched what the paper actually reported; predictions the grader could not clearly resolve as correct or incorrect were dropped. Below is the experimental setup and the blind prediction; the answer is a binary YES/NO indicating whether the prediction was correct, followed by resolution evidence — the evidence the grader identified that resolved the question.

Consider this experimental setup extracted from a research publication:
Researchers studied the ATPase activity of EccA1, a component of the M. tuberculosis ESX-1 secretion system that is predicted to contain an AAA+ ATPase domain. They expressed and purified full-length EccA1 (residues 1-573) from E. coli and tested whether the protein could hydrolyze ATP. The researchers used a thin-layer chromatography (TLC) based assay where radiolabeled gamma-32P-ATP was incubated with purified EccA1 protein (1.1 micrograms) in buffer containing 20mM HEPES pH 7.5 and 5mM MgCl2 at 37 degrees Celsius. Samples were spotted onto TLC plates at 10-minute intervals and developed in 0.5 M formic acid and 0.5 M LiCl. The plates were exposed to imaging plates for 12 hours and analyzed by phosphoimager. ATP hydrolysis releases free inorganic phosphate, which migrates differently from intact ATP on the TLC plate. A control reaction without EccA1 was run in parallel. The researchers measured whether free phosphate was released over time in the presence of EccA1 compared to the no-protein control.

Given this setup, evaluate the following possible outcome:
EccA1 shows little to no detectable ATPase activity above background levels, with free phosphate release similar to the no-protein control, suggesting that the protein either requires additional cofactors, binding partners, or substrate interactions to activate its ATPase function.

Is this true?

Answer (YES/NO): NO